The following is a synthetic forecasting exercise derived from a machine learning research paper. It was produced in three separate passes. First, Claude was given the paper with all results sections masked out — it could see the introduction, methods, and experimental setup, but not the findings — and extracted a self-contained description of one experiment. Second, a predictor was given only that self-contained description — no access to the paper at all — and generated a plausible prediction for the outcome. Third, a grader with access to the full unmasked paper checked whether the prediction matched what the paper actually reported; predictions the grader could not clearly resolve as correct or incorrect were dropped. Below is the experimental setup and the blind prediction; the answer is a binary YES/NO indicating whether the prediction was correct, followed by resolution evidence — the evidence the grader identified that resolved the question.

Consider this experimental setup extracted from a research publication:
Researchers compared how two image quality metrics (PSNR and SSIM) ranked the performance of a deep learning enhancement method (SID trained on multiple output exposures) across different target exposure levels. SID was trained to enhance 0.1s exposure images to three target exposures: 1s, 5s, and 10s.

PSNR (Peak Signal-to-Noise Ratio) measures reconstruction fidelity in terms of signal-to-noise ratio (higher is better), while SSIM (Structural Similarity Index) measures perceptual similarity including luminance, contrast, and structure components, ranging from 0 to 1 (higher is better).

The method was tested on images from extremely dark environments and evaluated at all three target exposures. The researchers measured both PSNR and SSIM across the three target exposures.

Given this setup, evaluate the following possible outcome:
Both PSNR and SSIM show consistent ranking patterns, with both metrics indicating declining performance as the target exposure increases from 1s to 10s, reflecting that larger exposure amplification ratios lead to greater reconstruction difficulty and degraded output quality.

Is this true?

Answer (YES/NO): YES